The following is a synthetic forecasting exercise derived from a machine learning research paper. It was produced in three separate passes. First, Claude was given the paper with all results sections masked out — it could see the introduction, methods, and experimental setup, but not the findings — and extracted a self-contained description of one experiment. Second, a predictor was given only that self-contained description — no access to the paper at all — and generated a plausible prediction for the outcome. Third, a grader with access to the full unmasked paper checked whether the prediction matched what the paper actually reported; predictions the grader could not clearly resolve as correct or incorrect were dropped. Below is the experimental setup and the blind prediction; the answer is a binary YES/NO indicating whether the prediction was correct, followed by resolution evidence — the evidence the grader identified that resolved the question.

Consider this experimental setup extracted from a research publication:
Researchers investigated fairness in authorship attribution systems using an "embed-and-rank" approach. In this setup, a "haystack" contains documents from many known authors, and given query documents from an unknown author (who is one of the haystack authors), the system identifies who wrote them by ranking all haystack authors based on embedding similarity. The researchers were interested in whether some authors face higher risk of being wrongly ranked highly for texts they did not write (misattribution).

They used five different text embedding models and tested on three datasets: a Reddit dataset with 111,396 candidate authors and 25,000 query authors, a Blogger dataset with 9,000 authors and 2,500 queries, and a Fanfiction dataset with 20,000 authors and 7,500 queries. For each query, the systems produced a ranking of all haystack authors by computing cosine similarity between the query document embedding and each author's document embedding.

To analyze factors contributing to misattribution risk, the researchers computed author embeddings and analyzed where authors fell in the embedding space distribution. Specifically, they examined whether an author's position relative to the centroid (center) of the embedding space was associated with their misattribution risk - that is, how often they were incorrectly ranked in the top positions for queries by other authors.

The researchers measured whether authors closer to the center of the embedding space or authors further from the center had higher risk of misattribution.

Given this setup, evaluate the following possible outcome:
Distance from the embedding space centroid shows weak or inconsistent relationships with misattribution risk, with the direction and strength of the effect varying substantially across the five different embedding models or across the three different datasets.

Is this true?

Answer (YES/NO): NO